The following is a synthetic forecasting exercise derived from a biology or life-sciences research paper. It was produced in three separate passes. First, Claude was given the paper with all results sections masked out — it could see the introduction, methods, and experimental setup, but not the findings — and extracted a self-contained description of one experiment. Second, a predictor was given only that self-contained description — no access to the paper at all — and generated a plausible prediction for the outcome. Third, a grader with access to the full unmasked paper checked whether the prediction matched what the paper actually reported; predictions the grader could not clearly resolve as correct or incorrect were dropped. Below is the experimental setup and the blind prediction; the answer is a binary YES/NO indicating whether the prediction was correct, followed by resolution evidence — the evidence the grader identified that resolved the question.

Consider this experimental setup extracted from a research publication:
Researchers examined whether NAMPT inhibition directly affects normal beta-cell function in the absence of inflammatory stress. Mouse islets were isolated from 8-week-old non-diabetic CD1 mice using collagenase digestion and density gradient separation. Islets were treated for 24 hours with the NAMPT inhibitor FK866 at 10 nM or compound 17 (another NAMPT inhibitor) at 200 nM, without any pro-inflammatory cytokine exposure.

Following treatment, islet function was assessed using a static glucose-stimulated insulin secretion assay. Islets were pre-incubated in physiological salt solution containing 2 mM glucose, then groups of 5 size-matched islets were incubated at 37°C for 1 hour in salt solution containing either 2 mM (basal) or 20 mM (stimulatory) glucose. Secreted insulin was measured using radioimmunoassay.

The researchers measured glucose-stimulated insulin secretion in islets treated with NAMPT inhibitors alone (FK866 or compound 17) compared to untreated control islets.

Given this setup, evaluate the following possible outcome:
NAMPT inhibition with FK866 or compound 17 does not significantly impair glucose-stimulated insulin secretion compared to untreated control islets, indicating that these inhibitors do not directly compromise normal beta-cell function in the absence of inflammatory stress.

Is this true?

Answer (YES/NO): YES